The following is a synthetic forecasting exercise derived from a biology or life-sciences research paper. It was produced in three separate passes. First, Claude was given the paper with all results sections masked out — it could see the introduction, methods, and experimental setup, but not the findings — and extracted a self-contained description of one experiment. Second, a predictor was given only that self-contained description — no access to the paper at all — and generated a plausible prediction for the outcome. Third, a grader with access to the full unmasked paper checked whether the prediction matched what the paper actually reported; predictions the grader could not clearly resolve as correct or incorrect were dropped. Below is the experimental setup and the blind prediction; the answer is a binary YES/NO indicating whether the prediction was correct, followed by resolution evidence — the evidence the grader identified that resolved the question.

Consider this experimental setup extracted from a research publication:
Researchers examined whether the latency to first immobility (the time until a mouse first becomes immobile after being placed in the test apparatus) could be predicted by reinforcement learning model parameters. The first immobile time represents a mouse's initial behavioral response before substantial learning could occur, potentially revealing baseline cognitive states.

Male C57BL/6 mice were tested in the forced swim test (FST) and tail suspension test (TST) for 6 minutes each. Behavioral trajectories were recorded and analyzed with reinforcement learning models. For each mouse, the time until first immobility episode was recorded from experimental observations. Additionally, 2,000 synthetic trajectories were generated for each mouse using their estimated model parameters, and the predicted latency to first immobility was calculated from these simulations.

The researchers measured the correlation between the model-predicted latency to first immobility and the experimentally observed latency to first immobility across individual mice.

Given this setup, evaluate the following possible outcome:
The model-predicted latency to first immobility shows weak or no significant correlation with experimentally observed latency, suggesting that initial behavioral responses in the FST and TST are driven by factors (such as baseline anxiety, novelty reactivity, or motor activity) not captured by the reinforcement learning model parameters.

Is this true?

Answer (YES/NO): NO